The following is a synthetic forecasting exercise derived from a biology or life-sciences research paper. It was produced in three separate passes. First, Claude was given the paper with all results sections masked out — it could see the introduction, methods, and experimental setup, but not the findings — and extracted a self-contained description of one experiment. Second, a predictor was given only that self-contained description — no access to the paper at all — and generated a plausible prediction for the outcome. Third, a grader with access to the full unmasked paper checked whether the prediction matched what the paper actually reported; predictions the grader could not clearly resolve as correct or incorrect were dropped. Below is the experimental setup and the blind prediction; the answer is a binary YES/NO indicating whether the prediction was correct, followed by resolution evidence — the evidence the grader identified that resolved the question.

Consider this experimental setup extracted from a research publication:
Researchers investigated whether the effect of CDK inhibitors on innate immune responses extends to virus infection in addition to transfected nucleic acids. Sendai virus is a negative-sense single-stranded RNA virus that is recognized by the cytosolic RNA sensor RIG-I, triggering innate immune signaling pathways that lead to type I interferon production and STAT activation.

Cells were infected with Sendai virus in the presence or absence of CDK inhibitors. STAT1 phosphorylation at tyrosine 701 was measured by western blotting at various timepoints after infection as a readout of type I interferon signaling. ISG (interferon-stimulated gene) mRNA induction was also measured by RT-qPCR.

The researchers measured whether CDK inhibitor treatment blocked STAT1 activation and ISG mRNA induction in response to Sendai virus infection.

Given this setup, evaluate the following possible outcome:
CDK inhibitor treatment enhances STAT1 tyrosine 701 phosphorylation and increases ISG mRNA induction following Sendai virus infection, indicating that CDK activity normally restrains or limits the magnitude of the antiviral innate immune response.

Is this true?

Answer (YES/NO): NO